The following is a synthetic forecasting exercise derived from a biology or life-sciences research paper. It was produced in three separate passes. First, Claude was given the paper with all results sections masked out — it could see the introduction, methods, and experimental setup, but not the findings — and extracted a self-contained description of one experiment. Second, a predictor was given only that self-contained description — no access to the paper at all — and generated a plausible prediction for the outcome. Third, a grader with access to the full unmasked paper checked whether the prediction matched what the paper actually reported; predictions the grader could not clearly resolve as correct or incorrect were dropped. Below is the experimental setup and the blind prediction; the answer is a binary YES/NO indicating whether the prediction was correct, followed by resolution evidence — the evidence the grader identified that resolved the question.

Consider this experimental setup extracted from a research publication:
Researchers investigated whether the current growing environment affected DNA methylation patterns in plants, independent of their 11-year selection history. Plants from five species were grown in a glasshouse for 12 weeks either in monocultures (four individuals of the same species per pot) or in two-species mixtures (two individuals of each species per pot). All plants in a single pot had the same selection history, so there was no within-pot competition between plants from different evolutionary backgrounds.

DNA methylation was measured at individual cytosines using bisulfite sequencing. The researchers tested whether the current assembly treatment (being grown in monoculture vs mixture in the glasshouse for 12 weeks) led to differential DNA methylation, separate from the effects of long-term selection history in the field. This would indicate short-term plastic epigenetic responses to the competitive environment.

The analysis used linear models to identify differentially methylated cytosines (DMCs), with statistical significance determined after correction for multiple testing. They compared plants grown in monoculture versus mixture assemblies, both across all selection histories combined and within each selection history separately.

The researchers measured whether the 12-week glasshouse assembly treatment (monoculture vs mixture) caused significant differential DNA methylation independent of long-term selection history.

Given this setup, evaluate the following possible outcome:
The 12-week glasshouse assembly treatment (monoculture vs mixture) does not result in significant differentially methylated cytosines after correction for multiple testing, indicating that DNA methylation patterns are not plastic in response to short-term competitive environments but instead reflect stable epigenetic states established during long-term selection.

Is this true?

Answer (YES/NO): NO